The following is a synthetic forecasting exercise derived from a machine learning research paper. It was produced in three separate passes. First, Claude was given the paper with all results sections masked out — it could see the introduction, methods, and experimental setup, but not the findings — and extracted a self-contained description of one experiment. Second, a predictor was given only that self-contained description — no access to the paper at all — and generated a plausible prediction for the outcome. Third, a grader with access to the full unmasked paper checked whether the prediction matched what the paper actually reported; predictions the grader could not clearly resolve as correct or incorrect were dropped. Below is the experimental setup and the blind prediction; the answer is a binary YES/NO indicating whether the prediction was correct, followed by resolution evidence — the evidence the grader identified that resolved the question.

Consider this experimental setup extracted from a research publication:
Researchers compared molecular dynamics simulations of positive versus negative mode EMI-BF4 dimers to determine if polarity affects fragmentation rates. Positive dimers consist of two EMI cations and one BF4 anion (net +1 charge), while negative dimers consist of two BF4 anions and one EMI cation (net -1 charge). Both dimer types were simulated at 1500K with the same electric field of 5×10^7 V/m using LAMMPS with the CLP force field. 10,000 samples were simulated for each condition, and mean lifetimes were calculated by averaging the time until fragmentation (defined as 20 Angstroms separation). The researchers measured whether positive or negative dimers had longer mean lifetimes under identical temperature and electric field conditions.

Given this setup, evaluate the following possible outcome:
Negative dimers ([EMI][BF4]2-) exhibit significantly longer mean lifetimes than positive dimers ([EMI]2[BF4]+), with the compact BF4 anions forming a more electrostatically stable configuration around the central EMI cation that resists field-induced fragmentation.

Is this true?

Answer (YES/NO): NO